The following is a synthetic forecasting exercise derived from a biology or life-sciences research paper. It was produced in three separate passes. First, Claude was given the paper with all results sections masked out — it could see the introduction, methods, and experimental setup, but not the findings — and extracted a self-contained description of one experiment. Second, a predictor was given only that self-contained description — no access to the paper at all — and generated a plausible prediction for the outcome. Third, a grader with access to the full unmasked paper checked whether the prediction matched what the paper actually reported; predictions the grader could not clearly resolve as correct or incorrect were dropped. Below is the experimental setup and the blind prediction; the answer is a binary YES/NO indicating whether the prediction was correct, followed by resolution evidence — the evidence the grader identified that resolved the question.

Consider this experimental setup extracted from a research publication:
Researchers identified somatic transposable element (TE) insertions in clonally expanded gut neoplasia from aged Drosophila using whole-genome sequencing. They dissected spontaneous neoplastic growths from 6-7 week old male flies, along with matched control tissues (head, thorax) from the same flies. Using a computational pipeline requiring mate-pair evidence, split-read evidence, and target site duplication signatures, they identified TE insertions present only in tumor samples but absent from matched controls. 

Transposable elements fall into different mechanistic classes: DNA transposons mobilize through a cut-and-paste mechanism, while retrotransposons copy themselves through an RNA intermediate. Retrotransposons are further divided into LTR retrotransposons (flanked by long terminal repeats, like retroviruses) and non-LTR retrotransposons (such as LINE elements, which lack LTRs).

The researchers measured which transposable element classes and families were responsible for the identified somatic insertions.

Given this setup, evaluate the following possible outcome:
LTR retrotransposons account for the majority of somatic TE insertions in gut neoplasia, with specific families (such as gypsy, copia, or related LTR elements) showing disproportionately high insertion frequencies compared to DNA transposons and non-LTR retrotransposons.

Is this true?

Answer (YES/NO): YES